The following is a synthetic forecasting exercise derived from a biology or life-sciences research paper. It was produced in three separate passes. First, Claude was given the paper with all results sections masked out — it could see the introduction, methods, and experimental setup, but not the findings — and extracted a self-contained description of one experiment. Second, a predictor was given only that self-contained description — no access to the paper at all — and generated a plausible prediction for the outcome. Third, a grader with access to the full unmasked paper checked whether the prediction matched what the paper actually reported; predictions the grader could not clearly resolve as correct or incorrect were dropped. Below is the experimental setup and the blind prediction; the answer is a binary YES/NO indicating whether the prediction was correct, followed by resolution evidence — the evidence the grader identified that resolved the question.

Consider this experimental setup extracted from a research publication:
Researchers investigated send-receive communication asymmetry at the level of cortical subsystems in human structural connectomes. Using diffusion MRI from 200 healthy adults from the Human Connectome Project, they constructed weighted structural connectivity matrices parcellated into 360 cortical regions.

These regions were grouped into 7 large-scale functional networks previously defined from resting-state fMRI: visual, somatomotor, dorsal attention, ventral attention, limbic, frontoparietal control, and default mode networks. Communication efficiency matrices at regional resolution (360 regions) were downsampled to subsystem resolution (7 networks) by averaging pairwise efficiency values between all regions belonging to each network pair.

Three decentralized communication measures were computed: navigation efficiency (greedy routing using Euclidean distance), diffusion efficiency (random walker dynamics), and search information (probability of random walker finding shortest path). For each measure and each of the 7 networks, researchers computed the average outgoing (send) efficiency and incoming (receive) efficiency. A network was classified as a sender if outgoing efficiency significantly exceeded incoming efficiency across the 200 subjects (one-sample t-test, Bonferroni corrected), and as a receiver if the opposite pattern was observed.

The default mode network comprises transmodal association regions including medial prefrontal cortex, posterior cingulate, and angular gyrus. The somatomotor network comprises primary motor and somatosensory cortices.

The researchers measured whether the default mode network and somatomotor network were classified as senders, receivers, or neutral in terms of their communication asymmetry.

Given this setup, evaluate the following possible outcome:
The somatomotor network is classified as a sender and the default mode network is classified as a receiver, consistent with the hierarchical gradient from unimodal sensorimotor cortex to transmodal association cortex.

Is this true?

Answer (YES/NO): YES